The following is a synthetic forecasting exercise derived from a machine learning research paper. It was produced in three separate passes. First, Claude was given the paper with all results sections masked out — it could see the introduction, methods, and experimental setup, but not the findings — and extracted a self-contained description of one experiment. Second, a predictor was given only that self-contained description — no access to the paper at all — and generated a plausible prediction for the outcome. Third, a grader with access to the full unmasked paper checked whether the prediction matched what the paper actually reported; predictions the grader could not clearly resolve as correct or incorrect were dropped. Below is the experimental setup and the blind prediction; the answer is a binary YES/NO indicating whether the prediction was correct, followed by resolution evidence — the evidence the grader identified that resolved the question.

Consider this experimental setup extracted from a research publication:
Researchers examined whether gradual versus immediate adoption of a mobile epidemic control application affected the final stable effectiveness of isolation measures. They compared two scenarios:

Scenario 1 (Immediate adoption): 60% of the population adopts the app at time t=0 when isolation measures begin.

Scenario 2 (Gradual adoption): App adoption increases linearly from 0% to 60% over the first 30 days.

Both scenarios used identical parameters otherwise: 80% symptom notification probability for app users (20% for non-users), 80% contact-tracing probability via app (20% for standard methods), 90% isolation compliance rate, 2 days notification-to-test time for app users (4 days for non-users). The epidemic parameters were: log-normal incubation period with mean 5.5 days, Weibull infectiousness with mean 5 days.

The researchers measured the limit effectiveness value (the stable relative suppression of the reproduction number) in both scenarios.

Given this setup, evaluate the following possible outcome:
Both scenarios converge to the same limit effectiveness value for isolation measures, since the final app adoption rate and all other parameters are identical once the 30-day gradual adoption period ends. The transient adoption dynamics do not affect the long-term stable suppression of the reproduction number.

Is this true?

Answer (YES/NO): YES